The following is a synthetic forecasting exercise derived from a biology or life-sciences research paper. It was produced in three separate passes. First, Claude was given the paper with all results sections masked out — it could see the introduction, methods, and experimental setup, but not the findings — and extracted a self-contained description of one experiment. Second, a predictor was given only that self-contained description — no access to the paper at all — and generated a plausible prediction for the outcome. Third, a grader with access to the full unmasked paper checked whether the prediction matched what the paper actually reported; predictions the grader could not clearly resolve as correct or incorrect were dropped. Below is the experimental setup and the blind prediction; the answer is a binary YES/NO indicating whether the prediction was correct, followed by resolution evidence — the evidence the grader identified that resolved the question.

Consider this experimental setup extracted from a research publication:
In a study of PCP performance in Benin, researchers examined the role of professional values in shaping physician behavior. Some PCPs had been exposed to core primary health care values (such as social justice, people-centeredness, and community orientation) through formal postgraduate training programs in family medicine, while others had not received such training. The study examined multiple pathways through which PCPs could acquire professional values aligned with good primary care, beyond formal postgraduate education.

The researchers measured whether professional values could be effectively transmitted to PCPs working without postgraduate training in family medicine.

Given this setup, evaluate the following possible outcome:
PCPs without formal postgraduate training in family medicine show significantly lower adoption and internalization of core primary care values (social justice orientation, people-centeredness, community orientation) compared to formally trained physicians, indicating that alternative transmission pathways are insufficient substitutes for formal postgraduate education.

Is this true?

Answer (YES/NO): NO